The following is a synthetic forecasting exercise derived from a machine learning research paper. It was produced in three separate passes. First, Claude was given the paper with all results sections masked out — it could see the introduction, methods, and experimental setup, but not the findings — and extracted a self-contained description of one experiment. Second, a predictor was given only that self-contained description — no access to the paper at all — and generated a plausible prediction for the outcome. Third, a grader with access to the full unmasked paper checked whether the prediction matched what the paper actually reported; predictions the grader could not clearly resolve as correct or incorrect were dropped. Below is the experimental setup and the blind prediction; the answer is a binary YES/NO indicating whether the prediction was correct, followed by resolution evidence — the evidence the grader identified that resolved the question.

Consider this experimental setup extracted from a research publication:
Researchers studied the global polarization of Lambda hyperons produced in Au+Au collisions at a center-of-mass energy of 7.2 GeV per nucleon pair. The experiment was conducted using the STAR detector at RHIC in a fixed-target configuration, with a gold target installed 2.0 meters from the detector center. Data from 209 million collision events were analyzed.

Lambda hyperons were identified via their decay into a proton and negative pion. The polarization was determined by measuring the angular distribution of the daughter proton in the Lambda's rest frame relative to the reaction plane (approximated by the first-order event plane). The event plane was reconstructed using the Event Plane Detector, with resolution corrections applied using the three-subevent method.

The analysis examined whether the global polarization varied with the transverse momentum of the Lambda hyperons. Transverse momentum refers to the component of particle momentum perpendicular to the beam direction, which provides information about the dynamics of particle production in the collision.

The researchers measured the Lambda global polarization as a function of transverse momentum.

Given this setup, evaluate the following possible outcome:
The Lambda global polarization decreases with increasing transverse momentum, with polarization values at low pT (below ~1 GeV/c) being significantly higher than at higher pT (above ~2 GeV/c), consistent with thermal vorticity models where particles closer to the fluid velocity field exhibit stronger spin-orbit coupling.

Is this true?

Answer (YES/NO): NO